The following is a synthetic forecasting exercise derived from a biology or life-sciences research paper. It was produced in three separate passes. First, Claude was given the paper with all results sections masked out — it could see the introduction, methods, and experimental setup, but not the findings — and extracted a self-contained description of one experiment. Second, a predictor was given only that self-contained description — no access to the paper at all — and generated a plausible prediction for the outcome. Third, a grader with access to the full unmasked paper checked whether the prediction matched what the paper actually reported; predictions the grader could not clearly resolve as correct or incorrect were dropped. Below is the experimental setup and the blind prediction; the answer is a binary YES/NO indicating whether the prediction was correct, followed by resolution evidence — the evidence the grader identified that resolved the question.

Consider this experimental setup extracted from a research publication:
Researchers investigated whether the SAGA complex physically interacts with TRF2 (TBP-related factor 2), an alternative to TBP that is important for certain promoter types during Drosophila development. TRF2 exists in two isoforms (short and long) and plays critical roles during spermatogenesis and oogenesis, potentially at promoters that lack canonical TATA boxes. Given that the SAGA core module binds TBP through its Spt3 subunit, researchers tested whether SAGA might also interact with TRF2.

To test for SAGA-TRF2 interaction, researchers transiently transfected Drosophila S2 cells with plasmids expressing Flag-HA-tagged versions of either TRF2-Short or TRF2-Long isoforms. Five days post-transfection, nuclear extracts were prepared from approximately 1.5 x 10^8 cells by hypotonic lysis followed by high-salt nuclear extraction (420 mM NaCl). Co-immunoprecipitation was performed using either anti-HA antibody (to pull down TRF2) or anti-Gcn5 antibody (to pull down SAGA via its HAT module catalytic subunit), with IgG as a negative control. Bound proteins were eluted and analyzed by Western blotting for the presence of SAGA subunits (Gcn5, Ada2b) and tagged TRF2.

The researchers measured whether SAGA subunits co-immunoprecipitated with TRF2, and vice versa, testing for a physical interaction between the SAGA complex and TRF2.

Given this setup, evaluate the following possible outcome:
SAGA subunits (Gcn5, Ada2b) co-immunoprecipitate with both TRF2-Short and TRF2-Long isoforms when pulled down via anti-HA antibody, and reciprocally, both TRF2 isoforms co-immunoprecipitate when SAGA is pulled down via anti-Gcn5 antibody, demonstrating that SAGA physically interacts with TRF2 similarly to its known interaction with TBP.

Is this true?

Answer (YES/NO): NO